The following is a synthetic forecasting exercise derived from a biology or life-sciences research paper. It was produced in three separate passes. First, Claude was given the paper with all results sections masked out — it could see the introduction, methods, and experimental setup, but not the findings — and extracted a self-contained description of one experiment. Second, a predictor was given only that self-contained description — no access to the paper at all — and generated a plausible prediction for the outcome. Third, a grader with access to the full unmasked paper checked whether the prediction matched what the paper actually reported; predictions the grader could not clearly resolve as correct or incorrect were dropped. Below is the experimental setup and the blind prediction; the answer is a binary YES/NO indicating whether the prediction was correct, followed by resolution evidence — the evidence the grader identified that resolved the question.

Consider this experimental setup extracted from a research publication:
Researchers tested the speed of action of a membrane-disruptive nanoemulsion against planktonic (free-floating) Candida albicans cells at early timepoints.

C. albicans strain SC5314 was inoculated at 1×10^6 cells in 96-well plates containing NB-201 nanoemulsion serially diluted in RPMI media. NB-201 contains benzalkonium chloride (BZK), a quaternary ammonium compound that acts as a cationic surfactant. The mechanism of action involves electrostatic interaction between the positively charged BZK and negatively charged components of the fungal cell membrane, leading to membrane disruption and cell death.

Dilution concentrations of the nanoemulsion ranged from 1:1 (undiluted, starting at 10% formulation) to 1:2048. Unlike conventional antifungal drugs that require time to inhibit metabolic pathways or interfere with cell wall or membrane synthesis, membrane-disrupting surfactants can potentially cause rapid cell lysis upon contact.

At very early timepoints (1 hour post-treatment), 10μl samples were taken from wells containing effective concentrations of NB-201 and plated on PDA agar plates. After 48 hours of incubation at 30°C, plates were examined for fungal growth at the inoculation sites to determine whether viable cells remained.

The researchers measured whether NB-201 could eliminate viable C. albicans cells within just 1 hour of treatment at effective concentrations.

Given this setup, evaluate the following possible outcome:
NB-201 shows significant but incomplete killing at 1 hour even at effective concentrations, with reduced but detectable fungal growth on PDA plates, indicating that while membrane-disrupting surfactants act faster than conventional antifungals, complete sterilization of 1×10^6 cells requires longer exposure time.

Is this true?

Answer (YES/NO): NO